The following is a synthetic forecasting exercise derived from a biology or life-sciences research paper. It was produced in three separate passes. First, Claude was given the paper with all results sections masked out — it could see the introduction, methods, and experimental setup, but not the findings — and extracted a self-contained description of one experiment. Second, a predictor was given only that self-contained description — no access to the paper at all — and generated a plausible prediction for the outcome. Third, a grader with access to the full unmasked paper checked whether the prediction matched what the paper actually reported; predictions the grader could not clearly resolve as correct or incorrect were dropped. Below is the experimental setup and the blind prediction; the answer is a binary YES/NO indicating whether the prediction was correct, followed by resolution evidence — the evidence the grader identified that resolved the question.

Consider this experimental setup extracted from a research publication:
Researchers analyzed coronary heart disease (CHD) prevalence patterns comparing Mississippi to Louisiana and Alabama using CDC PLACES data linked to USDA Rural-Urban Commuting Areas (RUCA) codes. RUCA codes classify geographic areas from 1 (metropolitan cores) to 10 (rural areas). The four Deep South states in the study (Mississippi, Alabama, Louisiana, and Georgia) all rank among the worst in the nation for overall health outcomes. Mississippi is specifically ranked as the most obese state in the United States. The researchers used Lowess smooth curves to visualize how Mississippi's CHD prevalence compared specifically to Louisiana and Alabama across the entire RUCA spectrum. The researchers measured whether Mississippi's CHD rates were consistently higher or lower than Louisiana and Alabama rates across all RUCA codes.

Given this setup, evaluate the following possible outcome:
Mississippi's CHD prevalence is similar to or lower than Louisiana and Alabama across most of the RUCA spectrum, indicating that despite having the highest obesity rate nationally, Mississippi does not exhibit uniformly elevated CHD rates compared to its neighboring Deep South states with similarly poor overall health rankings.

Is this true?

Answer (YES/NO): YES